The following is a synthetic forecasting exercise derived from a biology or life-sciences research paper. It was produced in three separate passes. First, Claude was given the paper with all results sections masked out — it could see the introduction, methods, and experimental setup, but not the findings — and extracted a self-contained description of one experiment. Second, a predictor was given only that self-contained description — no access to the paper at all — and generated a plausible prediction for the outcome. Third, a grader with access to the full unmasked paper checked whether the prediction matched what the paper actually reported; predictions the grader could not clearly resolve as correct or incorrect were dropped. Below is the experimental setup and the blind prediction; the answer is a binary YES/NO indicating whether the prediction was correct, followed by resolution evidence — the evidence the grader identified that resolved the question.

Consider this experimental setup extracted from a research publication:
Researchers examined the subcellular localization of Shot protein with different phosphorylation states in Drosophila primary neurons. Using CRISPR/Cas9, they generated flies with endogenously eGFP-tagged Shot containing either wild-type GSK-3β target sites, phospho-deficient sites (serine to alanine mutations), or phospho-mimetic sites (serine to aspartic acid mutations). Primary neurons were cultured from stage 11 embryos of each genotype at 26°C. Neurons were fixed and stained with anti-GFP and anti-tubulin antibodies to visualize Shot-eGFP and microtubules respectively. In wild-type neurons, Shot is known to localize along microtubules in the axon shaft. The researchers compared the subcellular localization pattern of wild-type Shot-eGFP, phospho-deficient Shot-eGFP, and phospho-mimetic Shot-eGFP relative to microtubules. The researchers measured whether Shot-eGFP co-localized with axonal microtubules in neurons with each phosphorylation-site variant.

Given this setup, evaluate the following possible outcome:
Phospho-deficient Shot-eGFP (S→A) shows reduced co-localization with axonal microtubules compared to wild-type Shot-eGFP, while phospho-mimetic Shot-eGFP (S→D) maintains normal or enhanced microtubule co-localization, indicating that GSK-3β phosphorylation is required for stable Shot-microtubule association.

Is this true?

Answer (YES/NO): NO